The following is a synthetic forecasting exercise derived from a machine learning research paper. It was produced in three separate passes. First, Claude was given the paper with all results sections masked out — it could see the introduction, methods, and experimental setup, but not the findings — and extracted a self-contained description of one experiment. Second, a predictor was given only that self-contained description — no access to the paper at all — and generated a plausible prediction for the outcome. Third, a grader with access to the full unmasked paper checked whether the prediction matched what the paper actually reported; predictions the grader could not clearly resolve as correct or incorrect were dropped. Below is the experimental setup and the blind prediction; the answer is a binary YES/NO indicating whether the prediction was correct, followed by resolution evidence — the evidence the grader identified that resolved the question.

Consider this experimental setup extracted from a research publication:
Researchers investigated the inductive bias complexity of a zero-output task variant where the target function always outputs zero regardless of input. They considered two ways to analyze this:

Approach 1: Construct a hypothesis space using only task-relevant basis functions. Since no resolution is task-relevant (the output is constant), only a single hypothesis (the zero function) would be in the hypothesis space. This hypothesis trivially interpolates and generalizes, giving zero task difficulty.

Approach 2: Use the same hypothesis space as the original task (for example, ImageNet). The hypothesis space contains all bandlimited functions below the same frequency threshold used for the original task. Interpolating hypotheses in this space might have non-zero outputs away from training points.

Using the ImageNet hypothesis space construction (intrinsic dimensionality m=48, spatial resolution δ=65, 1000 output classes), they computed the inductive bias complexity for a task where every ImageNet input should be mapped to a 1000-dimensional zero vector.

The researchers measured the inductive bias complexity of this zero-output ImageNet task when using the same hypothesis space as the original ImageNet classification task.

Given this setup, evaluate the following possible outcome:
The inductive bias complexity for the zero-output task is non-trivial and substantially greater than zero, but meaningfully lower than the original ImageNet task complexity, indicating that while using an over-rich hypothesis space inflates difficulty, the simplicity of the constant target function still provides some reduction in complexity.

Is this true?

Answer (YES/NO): NO